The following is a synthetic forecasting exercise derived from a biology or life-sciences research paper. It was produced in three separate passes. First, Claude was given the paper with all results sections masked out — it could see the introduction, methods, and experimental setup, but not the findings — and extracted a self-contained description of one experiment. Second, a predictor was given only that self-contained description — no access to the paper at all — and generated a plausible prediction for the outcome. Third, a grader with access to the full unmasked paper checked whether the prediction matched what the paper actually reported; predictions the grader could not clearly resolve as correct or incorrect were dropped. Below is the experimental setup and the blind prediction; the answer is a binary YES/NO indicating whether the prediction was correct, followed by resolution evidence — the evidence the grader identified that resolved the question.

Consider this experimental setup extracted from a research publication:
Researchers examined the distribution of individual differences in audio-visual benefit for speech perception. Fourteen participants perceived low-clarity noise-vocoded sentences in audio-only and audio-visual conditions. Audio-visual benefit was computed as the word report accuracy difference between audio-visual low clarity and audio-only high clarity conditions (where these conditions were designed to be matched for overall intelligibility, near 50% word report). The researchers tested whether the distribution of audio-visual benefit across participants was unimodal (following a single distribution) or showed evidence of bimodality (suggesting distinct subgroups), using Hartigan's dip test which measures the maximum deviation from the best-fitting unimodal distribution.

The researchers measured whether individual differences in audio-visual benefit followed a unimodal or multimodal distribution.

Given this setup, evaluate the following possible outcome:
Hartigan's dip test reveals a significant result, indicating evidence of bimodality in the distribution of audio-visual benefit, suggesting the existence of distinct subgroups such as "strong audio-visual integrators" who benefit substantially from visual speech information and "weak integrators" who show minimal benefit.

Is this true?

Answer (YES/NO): NO